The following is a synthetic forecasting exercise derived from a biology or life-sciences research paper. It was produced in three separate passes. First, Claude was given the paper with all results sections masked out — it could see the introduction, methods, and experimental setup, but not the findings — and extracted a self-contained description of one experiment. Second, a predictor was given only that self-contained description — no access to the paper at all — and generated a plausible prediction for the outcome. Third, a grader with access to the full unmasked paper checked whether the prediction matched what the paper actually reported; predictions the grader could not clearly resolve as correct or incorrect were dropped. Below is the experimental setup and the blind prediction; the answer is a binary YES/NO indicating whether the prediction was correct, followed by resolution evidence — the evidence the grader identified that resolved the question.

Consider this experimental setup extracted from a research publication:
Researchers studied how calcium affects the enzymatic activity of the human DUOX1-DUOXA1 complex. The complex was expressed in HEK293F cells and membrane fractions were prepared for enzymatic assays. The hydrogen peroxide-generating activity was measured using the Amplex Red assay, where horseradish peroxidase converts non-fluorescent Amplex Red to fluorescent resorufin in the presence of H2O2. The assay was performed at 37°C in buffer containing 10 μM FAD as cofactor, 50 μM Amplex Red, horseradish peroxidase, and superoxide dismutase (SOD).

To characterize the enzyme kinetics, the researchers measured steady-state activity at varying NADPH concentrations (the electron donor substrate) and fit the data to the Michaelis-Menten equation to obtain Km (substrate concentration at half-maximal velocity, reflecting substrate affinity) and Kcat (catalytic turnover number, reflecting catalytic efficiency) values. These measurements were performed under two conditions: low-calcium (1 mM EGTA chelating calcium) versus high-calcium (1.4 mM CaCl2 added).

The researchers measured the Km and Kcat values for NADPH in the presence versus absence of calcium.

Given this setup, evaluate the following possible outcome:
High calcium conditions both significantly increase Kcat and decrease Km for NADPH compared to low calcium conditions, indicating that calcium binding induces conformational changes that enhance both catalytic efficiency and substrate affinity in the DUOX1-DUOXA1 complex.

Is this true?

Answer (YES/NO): YES